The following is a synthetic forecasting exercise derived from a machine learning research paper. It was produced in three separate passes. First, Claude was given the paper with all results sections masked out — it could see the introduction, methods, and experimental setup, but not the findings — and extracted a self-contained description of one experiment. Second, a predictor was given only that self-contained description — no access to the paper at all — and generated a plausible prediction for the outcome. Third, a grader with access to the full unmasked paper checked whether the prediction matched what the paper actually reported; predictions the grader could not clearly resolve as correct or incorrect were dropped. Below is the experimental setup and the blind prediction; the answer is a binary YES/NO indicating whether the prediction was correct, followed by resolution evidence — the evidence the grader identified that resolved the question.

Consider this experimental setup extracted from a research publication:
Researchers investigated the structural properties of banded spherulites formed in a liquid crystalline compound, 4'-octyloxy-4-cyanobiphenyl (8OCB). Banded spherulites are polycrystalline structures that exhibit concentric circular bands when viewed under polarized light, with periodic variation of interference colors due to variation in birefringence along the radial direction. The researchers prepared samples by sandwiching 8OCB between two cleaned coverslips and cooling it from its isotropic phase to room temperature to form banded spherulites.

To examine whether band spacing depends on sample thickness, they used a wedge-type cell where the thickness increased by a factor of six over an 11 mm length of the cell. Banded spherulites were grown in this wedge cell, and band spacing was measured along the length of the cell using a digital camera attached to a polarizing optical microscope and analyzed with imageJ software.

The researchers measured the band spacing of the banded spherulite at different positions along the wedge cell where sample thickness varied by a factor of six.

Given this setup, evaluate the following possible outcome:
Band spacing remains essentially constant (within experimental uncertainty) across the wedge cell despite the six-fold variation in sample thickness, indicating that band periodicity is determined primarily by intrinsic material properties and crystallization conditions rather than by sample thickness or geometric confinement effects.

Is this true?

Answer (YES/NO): YES